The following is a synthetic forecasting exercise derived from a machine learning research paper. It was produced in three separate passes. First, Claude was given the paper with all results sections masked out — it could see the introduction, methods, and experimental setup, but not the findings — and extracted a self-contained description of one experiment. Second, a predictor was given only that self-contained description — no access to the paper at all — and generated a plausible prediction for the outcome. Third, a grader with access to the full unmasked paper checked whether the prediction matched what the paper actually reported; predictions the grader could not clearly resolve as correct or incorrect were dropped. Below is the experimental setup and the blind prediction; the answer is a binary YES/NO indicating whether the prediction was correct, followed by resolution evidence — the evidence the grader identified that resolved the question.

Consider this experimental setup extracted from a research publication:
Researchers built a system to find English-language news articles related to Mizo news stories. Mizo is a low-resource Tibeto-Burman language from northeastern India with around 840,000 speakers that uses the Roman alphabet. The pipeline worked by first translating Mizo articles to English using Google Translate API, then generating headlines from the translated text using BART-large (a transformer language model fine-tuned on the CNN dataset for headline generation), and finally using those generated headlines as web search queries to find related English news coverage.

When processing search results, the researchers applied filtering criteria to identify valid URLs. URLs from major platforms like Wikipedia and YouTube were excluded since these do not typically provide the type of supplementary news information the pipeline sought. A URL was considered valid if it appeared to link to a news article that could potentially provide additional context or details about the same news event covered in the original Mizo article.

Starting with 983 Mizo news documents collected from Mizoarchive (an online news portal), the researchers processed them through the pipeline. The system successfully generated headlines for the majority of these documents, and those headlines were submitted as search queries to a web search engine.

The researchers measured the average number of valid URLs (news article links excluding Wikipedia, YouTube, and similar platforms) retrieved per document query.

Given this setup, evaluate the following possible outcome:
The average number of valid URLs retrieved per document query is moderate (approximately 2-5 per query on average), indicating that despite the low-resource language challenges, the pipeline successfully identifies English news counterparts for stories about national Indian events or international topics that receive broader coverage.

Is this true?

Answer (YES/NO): NO